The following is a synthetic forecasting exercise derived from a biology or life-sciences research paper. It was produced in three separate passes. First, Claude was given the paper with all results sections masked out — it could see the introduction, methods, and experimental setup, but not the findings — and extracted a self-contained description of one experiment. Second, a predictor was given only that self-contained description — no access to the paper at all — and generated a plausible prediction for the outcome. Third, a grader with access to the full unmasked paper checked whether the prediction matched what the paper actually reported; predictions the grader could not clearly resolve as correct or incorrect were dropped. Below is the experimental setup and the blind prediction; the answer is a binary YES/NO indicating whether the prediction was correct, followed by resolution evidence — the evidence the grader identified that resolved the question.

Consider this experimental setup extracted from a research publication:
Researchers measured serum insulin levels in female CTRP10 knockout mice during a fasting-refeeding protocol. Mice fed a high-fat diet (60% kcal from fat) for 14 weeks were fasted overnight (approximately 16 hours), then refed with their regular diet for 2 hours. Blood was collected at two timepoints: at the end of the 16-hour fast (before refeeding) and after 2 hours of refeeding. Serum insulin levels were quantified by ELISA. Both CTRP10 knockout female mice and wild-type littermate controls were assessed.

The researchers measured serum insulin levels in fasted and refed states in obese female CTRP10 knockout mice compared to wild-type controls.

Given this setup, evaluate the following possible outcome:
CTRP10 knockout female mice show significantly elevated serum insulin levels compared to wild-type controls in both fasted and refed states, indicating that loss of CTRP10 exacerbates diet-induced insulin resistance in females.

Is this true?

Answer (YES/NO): NO